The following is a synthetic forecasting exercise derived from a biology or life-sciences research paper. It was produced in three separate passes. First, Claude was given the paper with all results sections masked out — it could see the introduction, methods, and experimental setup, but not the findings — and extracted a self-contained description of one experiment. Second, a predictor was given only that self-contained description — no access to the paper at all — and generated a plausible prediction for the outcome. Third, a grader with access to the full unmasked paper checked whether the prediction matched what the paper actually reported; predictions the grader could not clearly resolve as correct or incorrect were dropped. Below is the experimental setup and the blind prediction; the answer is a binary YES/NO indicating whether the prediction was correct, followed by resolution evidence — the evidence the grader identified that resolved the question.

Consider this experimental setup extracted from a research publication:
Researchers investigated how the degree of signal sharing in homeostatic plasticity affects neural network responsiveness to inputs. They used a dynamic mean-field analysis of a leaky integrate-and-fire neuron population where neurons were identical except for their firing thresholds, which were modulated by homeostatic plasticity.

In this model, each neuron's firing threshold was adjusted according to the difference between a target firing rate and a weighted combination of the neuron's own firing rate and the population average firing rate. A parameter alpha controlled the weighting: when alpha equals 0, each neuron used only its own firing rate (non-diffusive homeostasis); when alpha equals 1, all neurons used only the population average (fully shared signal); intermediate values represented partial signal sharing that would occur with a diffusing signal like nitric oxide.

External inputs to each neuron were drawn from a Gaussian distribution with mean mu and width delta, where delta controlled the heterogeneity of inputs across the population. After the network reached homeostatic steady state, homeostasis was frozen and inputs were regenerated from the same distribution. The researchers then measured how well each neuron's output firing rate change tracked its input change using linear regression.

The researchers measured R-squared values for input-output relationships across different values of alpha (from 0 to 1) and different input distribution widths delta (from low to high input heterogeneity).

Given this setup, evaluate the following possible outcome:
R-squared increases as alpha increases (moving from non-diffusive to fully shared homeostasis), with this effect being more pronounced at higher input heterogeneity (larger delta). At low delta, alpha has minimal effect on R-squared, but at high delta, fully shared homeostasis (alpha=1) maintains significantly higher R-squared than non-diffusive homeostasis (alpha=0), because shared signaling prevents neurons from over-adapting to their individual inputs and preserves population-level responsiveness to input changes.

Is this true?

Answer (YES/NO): NO